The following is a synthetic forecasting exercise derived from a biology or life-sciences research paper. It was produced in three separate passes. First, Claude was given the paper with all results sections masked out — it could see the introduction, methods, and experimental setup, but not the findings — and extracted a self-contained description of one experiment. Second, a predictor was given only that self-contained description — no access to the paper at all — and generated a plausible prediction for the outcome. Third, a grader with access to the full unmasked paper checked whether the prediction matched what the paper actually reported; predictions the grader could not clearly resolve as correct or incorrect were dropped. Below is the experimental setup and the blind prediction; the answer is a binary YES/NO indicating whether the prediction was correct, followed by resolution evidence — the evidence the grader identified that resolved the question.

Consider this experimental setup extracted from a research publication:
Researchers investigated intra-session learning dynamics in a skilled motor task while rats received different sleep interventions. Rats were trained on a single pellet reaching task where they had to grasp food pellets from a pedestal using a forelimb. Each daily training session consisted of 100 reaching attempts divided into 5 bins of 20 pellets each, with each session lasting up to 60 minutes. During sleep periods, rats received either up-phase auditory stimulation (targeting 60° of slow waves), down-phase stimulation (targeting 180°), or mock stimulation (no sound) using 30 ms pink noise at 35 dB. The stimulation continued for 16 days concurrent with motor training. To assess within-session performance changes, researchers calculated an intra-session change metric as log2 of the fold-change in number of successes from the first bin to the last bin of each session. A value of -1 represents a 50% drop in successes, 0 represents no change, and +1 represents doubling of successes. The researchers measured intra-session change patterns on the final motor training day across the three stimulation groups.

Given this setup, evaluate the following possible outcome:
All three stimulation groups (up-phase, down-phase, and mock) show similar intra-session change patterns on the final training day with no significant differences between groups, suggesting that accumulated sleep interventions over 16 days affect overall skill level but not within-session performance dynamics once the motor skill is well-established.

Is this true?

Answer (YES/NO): NO